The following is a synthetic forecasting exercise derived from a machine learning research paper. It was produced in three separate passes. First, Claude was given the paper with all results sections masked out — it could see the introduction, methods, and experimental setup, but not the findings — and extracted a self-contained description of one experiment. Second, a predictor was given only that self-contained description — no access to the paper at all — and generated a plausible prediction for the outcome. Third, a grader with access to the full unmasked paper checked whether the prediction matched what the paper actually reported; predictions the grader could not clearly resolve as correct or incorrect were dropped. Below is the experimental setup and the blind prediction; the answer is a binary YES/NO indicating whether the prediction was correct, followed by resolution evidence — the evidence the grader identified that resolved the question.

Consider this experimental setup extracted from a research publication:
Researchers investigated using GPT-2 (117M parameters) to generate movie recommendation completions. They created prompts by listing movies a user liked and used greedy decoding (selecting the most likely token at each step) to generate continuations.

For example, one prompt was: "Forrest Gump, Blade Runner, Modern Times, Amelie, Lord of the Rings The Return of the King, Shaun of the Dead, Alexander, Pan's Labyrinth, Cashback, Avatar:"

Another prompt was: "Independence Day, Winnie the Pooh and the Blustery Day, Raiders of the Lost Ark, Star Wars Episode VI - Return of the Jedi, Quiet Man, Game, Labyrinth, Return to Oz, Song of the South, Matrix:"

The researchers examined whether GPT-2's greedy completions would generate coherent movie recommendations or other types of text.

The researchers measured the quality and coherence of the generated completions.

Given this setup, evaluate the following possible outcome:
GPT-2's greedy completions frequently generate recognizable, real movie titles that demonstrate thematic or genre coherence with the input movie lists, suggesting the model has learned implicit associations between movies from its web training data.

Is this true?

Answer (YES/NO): NO